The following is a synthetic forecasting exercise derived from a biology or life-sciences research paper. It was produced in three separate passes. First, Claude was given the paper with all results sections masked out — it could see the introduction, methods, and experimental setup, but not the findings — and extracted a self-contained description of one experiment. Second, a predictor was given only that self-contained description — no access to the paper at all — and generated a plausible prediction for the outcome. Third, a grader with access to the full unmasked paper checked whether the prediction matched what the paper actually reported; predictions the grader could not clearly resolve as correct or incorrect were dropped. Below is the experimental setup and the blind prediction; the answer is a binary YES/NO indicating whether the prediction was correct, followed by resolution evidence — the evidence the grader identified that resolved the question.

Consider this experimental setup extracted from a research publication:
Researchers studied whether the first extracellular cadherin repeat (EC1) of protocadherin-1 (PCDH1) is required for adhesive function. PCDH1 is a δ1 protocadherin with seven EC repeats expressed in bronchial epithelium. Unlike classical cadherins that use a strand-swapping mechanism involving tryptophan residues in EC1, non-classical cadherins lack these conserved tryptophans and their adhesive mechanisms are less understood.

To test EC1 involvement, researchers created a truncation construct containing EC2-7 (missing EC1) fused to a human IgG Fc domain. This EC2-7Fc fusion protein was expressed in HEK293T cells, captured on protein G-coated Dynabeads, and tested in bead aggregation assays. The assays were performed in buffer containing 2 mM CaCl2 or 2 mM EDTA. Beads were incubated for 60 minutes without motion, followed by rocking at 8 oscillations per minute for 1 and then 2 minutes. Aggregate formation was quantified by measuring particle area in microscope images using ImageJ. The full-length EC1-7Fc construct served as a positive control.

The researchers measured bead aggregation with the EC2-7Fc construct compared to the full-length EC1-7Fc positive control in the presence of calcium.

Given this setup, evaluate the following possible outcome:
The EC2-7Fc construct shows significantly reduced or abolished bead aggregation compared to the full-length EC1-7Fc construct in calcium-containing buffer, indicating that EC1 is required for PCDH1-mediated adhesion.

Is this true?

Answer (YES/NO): YES